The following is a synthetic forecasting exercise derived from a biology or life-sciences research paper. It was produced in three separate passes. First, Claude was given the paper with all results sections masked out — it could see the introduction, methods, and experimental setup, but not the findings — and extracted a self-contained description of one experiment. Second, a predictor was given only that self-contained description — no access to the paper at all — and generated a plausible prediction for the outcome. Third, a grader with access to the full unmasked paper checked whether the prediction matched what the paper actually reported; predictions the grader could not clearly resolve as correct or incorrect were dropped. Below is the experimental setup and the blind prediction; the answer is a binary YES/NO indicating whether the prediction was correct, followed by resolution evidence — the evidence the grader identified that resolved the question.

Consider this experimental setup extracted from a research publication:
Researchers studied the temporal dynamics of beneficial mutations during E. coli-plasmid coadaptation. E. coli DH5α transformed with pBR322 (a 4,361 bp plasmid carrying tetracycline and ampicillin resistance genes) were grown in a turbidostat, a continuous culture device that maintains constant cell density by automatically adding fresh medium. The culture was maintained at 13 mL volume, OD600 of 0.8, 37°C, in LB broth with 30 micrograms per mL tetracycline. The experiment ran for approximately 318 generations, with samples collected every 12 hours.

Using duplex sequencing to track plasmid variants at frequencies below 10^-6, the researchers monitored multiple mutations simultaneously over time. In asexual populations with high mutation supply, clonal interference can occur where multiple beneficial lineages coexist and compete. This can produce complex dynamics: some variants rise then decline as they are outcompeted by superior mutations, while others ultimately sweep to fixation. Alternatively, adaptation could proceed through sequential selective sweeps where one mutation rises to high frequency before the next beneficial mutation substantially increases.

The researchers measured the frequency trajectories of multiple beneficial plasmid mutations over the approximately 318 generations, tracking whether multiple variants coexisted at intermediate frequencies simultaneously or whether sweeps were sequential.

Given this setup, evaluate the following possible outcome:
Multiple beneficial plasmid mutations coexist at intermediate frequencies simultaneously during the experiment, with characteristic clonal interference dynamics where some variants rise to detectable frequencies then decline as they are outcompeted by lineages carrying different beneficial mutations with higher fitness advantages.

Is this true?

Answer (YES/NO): YES